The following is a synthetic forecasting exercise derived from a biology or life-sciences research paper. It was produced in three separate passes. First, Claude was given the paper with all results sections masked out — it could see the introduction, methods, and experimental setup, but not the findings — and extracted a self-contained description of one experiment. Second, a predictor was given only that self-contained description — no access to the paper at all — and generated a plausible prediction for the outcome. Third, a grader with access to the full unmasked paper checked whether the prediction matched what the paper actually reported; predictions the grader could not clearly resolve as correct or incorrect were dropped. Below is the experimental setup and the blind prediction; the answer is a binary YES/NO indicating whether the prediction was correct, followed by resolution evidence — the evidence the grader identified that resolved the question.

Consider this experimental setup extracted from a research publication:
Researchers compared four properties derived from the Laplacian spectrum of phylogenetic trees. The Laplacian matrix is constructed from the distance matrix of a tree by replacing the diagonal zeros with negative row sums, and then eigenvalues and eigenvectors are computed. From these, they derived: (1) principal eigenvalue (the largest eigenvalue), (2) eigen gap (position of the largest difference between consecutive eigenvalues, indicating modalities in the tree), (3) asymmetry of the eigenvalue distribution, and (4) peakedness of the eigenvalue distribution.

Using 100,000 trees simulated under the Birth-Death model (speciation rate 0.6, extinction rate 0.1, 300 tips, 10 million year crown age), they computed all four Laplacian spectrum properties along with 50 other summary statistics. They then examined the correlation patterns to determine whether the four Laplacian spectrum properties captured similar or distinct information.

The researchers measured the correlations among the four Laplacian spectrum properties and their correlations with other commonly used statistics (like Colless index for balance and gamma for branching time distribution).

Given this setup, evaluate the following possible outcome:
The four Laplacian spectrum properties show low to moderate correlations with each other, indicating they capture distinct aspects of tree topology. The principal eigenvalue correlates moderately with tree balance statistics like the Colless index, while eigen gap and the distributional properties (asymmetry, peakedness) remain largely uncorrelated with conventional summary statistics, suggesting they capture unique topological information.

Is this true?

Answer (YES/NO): NO